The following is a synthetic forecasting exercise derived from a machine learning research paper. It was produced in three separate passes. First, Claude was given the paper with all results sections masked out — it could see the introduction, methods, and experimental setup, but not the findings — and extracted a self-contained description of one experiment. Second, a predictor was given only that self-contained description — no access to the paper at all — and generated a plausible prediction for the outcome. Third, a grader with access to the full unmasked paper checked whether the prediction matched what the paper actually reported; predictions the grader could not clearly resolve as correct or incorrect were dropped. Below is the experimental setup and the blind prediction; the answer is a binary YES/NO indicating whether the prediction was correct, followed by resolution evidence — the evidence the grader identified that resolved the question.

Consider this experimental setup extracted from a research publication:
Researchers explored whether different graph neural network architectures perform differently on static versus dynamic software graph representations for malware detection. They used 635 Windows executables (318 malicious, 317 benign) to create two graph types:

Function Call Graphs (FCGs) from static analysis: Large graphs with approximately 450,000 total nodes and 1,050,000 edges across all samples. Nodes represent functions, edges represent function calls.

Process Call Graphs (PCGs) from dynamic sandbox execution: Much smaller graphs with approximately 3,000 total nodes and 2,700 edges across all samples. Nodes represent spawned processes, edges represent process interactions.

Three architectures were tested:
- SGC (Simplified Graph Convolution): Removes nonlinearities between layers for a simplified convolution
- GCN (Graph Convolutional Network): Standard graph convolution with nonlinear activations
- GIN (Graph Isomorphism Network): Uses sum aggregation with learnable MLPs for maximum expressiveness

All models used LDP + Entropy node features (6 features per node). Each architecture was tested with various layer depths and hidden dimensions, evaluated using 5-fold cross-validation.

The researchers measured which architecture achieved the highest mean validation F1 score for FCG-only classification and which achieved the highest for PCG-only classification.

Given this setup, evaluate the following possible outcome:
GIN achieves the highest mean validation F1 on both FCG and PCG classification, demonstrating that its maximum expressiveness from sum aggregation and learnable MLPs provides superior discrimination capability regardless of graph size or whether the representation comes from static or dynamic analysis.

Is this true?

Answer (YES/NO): NO